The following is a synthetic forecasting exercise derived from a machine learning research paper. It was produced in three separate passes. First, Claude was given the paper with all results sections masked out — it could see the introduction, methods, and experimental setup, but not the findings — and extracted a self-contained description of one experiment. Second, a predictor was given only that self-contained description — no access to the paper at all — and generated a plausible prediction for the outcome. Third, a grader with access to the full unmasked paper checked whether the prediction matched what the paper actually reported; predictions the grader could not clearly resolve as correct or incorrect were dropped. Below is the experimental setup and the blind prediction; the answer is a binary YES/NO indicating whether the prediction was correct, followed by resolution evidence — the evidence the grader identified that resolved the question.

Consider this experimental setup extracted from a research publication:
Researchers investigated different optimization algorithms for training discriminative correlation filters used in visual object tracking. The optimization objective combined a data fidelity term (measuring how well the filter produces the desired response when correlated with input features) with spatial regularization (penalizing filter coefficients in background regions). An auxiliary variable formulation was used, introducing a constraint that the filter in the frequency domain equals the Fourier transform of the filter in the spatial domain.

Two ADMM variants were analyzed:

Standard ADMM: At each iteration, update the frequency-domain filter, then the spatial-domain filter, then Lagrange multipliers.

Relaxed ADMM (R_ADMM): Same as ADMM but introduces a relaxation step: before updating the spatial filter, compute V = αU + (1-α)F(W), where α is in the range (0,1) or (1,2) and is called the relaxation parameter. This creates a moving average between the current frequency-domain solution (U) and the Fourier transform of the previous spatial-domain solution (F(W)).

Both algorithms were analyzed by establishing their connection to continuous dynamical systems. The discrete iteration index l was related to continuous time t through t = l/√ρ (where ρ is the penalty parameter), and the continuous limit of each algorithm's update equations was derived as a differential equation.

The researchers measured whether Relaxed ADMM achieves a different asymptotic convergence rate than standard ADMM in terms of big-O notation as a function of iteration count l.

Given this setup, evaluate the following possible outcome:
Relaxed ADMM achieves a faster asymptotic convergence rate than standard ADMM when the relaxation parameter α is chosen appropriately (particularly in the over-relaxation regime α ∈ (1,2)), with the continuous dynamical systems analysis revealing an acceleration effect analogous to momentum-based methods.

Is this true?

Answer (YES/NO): NO